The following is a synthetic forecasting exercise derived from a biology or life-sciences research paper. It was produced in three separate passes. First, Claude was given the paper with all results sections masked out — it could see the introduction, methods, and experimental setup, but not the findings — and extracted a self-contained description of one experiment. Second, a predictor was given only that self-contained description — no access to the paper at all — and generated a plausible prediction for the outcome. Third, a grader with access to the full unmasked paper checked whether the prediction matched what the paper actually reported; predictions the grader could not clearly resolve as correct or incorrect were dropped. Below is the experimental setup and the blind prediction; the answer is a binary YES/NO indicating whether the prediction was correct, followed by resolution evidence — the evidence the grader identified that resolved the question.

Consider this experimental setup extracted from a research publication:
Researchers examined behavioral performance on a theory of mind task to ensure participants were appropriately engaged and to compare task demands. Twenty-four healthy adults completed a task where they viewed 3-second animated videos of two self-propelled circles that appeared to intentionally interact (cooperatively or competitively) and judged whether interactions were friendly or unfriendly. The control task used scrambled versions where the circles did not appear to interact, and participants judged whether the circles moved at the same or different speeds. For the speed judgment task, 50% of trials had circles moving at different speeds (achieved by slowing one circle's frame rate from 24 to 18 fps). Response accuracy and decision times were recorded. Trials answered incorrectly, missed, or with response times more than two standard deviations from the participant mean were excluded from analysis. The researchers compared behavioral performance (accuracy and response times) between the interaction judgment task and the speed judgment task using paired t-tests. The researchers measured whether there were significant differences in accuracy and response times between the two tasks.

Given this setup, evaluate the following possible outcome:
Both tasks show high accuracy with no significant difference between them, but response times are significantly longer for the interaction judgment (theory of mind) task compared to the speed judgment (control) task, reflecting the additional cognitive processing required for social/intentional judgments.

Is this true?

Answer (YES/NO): NO